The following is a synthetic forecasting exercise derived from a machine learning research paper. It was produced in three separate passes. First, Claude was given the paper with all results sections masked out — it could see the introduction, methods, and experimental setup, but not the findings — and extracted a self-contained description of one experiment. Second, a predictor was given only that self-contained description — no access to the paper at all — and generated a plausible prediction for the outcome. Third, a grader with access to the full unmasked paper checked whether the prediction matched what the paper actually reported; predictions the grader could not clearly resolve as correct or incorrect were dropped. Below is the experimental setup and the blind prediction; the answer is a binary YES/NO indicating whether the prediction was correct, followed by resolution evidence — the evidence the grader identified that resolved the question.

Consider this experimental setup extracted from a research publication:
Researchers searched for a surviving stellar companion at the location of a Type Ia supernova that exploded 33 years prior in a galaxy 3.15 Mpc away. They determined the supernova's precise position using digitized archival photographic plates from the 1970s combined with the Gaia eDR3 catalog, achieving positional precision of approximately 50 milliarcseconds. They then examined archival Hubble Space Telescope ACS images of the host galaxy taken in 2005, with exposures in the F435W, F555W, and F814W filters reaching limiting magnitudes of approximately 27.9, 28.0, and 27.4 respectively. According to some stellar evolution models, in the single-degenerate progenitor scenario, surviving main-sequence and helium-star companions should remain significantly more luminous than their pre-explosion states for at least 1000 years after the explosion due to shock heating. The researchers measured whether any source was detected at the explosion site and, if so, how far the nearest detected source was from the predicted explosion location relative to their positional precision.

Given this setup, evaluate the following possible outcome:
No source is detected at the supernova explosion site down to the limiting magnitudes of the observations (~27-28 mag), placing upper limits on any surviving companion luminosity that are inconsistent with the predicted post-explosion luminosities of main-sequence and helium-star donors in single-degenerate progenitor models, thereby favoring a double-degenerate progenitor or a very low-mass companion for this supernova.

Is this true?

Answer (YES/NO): NO